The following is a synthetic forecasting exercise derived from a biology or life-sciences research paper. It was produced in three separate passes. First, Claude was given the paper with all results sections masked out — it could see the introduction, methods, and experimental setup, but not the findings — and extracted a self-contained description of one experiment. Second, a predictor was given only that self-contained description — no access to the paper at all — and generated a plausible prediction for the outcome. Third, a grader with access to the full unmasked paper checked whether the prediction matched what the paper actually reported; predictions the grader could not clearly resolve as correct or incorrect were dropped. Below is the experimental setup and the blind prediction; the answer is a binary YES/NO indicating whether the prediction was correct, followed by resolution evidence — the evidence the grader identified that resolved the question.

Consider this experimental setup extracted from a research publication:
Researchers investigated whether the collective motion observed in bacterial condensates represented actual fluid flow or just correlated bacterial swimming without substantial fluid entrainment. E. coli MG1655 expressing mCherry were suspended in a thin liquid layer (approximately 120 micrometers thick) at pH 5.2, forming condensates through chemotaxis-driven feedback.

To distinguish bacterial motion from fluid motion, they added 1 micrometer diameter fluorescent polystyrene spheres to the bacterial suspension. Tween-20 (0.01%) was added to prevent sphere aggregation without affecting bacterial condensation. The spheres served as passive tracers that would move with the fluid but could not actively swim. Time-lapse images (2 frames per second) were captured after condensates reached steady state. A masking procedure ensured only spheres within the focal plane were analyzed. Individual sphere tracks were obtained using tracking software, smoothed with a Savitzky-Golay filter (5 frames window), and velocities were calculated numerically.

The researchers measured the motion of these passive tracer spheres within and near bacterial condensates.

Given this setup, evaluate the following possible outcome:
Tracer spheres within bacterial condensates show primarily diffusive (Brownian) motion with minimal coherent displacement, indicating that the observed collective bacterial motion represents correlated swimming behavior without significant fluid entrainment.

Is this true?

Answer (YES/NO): NO